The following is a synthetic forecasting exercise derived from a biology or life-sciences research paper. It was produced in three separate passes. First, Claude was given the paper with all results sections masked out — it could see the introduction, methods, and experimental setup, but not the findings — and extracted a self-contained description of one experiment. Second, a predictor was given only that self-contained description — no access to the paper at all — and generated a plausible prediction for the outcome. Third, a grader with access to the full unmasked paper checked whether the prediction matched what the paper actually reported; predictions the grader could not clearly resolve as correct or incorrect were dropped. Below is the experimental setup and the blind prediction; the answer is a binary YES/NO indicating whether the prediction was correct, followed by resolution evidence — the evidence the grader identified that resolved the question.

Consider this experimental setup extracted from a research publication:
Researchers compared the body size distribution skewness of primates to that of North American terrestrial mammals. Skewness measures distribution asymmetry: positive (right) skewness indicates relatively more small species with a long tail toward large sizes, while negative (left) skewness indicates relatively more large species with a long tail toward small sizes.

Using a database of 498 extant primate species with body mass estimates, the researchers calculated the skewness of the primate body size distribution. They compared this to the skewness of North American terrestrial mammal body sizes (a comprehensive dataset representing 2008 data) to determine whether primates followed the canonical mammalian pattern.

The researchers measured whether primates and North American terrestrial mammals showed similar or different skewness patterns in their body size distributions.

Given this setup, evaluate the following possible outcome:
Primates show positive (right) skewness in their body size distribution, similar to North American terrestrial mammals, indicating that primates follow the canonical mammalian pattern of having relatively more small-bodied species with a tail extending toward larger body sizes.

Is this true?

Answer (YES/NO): NO